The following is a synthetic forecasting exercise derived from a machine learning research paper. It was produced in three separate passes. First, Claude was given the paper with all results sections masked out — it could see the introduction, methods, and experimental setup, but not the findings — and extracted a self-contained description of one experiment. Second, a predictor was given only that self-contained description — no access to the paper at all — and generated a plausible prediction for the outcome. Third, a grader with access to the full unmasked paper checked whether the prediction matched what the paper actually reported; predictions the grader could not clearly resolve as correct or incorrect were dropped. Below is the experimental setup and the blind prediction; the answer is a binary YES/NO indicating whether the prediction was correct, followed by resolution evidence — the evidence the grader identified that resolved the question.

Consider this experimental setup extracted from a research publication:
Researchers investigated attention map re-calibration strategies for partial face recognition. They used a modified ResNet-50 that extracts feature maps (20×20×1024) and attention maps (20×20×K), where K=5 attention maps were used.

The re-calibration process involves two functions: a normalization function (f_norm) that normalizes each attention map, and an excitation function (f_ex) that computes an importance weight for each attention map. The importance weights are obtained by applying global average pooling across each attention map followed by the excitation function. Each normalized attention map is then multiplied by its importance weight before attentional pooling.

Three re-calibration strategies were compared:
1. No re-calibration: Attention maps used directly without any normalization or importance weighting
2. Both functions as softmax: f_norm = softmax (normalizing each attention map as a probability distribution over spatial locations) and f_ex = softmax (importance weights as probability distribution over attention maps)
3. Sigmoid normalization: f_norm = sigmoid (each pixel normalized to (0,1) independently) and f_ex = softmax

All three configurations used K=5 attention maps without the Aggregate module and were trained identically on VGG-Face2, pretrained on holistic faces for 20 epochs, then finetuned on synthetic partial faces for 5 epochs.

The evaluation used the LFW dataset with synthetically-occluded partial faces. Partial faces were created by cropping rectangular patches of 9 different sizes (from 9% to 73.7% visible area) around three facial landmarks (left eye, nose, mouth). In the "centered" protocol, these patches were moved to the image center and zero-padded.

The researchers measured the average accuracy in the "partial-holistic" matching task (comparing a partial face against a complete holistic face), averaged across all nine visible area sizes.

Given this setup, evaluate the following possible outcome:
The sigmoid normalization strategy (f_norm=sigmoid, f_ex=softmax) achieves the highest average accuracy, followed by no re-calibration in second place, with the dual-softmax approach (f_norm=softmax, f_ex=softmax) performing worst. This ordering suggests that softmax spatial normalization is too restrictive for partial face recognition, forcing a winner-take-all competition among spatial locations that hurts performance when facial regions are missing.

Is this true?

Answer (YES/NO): NO